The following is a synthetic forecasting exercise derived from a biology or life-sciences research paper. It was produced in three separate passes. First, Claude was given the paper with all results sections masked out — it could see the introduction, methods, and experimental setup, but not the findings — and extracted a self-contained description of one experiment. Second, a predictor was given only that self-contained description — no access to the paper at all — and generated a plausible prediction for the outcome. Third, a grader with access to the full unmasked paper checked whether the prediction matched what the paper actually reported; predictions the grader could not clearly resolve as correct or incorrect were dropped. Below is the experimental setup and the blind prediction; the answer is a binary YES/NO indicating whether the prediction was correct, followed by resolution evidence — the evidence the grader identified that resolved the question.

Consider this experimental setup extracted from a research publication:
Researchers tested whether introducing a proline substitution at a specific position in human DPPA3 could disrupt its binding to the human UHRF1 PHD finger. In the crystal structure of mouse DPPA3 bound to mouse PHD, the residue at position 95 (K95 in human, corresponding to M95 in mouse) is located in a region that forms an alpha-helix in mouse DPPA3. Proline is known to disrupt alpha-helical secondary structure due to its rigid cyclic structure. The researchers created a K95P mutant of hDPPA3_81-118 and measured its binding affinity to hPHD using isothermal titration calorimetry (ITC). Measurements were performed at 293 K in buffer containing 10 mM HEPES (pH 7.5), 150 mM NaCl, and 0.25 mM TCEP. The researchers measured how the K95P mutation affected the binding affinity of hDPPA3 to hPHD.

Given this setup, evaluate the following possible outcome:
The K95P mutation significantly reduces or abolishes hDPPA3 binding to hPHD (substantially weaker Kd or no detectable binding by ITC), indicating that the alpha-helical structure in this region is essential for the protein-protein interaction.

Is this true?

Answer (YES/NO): NO